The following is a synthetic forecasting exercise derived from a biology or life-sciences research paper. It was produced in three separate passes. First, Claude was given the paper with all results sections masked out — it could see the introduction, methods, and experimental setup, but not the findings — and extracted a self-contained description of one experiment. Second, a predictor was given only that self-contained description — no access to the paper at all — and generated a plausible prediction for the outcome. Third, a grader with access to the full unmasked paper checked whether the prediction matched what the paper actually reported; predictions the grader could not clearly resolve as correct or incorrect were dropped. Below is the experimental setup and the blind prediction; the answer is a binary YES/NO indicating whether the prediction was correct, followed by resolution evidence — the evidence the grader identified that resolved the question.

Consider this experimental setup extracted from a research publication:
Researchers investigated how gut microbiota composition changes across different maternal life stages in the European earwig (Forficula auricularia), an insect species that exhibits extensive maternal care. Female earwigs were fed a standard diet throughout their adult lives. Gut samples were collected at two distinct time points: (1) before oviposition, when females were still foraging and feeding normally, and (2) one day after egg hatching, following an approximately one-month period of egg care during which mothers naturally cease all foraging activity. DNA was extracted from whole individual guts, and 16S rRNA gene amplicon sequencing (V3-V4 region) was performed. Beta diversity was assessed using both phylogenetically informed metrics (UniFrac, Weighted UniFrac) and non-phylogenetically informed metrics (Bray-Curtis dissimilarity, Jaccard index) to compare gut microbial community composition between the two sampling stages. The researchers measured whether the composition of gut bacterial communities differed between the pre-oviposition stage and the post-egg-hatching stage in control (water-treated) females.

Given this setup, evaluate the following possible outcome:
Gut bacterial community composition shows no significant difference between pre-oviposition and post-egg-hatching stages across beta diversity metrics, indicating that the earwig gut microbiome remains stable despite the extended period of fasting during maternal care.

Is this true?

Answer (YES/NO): NO